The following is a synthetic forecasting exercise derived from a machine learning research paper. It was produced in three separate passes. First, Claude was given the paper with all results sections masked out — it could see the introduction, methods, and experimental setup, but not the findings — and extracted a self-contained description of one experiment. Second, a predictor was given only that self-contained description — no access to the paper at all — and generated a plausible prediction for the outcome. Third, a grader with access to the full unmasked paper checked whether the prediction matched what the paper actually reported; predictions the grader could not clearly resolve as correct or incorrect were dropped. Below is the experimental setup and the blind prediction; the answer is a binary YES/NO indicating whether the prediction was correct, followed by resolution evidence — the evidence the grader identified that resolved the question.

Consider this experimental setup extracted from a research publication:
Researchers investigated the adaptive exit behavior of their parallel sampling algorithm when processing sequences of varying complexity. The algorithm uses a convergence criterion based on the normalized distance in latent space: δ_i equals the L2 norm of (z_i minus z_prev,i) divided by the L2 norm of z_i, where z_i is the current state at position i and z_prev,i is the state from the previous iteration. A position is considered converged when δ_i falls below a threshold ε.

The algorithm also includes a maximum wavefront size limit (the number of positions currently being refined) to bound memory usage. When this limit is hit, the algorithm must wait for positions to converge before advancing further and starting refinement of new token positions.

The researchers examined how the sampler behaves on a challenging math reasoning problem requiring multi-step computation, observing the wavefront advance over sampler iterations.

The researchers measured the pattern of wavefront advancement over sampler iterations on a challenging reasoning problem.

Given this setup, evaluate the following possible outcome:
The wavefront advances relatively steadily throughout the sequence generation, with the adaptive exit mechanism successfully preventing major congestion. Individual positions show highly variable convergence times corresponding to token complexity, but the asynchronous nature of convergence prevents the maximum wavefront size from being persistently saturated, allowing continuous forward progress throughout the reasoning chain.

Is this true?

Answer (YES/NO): NO